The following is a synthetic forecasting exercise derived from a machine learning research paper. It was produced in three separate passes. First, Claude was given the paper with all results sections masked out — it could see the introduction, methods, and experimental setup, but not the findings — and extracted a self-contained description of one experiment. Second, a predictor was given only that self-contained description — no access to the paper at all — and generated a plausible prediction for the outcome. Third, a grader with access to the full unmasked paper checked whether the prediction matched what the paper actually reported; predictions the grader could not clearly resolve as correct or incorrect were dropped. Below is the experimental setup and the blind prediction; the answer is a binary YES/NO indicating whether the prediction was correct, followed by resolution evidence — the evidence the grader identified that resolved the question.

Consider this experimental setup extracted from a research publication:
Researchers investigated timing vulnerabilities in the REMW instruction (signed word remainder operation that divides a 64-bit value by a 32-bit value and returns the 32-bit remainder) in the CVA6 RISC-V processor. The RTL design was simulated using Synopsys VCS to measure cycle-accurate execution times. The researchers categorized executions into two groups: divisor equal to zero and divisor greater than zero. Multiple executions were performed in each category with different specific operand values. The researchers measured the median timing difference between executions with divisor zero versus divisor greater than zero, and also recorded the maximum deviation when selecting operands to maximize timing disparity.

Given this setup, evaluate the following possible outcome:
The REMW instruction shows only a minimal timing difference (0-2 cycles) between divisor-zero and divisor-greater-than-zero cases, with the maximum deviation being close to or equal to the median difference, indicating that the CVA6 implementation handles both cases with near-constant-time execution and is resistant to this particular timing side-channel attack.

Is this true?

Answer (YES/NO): NO